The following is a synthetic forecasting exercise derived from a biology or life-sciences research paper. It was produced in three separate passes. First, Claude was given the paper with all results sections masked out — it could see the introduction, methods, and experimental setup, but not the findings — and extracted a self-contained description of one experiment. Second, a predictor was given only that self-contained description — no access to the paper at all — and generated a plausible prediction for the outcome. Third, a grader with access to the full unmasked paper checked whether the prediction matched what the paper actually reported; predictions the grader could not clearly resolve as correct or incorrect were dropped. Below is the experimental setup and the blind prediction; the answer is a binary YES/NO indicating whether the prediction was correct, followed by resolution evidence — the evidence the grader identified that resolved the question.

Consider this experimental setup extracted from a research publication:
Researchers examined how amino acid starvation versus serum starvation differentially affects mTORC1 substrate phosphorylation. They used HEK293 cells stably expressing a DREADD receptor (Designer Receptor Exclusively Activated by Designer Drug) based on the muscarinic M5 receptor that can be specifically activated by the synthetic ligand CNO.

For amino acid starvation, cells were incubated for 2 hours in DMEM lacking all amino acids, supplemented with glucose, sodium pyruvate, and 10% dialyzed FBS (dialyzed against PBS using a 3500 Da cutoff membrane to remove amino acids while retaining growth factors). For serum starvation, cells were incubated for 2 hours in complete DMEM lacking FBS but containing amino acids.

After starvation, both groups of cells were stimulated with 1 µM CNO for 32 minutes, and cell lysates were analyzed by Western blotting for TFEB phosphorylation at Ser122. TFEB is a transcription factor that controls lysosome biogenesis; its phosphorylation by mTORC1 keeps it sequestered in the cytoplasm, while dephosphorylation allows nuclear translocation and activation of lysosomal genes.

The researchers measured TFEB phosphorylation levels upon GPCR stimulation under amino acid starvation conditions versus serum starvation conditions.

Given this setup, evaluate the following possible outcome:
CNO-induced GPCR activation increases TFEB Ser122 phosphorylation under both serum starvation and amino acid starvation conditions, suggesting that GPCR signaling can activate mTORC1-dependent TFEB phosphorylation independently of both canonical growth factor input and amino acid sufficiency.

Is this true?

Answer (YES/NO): NO